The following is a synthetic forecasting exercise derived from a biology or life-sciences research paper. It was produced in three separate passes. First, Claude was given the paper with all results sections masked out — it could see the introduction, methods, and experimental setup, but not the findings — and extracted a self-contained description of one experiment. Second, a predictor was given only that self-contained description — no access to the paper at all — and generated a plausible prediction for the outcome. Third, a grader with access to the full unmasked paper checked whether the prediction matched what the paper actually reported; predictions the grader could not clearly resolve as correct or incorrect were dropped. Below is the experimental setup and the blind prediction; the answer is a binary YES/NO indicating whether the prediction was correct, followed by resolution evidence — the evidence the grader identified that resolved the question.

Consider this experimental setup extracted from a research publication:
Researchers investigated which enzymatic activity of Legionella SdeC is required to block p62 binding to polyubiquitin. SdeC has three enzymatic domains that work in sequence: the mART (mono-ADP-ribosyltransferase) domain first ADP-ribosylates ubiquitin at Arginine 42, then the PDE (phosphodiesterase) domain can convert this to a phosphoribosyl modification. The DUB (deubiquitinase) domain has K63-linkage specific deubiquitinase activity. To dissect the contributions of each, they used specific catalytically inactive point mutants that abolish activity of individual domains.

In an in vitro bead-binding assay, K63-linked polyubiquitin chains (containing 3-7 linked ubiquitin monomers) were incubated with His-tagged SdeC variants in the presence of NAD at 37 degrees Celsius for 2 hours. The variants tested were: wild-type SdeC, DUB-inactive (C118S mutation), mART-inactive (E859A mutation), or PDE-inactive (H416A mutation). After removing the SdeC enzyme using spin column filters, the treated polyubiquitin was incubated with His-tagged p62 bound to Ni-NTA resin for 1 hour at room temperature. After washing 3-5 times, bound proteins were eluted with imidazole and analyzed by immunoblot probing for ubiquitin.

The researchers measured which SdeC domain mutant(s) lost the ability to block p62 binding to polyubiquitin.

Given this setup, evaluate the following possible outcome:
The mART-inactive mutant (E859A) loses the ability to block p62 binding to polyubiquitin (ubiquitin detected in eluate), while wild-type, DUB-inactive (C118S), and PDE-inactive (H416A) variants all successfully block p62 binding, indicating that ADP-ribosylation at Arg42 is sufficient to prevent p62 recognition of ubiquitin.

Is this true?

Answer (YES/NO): YES